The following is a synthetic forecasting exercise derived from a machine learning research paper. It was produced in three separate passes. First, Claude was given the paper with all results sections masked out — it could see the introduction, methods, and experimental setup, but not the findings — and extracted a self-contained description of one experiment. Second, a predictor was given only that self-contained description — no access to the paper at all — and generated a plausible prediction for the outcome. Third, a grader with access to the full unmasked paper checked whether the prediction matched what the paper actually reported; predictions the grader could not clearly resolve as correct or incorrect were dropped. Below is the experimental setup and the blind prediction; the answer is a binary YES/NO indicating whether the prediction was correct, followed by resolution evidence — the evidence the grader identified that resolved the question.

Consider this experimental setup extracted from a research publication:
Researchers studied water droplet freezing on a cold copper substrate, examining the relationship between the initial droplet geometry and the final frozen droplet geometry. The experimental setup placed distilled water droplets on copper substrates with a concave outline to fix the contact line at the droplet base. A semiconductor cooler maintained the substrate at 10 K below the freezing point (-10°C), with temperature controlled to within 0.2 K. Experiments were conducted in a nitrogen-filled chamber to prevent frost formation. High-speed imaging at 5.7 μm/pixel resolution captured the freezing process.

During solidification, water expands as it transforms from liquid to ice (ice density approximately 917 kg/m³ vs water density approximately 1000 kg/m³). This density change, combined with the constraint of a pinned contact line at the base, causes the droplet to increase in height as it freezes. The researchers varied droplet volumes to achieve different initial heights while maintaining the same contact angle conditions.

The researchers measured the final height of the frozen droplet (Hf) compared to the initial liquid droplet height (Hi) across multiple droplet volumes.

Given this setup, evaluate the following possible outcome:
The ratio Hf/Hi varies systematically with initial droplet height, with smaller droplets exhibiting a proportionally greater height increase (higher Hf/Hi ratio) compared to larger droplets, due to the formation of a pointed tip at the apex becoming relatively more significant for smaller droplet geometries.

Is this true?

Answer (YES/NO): NO